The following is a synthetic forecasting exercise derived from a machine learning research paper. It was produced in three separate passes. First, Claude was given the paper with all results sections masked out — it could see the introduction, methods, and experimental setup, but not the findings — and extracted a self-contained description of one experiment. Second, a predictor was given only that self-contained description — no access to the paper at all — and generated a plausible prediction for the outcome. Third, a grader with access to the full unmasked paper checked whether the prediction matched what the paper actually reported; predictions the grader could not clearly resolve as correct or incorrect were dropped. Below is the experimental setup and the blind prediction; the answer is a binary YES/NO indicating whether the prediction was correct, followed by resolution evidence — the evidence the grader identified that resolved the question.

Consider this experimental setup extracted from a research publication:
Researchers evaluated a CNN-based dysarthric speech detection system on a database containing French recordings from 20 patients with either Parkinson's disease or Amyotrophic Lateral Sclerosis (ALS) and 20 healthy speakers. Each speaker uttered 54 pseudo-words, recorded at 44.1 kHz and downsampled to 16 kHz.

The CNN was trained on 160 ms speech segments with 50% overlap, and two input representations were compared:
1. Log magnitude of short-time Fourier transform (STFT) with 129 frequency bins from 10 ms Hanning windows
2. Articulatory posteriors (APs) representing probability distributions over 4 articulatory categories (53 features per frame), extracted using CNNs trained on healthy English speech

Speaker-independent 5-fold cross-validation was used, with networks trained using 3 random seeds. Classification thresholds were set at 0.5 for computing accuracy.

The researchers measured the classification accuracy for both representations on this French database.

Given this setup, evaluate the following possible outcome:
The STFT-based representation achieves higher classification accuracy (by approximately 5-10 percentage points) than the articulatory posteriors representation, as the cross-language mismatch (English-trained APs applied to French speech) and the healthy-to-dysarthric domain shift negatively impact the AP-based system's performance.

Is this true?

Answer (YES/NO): NO